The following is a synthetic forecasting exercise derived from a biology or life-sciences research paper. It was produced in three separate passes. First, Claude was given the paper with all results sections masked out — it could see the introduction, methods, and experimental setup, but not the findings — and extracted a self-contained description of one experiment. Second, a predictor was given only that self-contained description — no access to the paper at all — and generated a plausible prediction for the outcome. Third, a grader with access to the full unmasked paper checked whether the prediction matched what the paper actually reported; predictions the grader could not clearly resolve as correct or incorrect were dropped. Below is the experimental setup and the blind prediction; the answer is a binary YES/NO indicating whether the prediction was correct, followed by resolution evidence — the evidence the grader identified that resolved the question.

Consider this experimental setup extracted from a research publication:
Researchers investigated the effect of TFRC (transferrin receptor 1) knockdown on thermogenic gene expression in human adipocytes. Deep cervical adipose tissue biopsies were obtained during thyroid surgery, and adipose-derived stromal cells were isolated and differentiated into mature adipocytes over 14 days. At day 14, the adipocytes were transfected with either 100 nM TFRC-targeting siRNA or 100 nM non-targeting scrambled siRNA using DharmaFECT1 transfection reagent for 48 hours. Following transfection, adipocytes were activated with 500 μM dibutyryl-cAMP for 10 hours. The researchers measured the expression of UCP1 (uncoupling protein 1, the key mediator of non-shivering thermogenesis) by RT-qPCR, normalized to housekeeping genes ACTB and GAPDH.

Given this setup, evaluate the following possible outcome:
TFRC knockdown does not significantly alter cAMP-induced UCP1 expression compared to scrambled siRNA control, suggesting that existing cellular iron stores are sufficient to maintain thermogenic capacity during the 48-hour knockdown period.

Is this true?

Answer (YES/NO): NO